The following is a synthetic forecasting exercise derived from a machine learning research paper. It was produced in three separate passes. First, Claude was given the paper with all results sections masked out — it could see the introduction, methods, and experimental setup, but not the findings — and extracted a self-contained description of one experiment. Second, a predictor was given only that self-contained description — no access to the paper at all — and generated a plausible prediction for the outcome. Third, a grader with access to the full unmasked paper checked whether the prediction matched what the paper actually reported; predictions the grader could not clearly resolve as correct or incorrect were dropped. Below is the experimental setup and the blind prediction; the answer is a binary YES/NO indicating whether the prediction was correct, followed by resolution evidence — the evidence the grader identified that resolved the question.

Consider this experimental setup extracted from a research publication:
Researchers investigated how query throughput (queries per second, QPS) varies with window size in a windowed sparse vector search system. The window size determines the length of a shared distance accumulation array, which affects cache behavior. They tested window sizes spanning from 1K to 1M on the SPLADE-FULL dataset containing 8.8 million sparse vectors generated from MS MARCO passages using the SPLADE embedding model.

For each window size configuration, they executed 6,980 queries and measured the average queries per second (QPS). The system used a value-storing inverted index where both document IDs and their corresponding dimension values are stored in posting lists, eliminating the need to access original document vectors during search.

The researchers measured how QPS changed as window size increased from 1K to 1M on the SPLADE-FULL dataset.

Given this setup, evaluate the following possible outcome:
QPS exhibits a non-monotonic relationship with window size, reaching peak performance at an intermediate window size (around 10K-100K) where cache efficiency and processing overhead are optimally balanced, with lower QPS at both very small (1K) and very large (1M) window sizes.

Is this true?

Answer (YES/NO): YES